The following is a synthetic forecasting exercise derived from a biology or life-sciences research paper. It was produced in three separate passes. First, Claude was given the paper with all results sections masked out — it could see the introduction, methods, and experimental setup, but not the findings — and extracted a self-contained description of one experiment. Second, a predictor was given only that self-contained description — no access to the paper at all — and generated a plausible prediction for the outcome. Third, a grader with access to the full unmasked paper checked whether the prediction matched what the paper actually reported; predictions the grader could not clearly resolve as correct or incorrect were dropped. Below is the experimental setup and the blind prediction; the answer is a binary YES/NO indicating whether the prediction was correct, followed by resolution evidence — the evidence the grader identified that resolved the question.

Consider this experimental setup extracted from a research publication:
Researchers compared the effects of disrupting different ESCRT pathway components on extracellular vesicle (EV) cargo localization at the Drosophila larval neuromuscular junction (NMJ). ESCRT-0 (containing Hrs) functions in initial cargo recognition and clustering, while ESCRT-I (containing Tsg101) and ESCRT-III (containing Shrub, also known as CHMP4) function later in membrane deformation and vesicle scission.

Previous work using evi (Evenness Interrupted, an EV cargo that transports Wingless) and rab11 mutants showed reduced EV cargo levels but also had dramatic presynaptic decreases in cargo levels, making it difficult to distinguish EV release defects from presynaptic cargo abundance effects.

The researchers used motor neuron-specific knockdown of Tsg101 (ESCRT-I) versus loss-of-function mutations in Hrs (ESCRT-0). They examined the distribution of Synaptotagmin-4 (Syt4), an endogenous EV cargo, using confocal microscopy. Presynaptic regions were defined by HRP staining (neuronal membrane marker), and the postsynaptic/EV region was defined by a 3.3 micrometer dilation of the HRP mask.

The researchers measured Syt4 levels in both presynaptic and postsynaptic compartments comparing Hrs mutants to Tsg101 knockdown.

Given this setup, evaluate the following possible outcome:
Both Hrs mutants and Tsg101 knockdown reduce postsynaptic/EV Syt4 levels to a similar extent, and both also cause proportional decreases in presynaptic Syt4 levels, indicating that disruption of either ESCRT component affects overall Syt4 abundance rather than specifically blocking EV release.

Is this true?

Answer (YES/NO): NO